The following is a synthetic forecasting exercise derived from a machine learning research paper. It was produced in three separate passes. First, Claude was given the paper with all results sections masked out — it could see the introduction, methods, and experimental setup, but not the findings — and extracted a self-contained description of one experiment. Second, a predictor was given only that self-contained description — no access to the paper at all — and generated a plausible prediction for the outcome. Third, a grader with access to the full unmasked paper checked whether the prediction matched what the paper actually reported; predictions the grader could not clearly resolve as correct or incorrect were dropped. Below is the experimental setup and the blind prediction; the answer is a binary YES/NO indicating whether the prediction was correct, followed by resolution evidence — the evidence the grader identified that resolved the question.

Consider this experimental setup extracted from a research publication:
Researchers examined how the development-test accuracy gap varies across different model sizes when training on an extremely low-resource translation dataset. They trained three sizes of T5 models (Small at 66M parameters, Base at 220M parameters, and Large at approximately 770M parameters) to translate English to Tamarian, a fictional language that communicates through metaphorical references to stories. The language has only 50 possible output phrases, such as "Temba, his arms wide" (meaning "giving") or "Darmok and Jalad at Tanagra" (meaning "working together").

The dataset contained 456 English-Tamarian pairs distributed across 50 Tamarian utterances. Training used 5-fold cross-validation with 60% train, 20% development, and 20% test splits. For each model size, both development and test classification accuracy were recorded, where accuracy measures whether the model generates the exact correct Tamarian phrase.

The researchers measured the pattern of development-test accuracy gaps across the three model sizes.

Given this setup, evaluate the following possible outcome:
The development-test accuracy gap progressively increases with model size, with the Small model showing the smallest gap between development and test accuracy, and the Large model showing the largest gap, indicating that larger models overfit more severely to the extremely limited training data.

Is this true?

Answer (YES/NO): NO